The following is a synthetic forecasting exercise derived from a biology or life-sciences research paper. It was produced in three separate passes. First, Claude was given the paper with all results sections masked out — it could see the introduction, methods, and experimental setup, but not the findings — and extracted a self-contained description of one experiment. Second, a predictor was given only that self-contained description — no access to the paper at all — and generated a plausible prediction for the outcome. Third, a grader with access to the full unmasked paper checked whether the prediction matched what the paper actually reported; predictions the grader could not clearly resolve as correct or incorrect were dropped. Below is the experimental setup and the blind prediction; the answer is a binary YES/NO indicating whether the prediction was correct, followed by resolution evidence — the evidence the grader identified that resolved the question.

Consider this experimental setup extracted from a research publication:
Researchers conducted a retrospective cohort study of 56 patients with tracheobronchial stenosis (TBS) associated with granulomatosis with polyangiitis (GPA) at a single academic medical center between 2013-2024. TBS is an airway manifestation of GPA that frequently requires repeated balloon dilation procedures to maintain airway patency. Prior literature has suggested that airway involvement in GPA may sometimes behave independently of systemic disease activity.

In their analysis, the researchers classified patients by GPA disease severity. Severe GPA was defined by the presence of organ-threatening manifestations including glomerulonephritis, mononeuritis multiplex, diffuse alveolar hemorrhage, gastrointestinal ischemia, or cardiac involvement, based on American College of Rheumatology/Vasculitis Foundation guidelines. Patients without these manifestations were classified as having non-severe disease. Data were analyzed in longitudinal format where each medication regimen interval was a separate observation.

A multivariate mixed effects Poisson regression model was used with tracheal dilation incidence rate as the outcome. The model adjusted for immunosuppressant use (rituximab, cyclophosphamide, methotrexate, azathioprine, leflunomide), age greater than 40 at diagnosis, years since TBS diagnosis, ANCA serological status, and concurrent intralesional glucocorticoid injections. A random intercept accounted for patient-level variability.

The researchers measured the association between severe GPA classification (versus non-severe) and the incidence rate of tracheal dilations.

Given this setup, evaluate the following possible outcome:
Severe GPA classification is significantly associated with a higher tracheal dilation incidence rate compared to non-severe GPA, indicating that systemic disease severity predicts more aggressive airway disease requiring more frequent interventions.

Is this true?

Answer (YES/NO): YES